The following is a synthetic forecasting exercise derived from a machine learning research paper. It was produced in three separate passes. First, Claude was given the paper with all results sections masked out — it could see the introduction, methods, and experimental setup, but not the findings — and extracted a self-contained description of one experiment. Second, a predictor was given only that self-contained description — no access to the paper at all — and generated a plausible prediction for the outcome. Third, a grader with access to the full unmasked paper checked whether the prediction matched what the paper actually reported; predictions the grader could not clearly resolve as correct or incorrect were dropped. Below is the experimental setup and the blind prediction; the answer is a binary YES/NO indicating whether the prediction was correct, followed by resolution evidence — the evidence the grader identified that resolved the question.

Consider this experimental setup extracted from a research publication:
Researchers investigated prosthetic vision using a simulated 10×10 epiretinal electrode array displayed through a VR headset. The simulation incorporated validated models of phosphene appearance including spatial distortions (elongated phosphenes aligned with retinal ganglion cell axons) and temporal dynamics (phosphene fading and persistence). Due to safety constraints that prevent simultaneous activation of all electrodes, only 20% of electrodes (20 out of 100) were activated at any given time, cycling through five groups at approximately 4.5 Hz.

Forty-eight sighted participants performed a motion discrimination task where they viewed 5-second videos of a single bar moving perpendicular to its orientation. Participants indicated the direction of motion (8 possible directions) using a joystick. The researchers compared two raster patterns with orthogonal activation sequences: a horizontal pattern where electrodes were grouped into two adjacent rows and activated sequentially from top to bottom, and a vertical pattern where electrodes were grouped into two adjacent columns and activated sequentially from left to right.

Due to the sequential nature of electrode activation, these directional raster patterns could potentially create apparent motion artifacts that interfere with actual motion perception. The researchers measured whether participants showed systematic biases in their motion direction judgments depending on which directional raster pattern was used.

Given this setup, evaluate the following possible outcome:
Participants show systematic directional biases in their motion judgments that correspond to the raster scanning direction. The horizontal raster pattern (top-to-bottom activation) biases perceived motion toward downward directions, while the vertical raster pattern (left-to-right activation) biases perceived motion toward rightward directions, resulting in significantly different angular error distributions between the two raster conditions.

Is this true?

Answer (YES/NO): YES